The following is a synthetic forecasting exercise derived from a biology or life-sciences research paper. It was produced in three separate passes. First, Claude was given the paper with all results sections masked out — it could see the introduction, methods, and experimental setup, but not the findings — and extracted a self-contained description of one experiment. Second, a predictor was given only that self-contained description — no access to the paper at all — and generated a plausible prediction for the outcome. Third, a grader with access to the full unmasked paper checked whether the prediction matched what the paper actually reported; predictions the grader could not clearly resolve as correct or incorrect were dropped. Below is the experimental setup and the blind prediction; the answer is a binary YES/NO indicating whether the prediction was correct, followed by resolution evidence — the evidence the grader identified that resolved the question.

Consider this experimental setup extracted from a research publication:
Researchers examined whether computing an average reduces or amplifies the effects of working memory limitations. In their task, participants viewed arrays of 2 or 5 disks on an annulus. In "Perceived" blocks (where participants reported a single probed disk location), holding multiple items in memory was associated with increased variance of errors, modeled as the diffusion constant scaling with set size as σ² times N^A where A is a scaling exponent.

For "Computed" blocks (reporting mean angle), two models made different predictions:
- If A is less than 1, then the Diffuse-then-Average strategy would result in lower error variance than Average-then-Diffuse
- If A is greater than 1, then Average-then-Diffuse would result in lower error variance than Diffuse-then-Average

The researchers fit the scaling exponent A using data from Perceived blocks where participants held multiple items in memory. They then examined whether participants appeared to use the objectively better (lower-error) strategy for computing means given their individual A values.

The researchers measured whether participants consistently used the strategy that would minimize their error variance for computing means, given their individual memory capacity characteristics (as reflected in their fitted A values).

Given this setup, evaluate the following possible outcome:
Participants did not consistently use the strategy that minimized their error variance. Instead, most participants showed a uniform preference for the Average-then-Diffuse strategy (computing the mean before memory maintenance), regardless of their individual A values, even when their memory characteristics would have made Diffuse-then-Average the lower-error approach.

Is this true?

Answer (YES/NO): NO